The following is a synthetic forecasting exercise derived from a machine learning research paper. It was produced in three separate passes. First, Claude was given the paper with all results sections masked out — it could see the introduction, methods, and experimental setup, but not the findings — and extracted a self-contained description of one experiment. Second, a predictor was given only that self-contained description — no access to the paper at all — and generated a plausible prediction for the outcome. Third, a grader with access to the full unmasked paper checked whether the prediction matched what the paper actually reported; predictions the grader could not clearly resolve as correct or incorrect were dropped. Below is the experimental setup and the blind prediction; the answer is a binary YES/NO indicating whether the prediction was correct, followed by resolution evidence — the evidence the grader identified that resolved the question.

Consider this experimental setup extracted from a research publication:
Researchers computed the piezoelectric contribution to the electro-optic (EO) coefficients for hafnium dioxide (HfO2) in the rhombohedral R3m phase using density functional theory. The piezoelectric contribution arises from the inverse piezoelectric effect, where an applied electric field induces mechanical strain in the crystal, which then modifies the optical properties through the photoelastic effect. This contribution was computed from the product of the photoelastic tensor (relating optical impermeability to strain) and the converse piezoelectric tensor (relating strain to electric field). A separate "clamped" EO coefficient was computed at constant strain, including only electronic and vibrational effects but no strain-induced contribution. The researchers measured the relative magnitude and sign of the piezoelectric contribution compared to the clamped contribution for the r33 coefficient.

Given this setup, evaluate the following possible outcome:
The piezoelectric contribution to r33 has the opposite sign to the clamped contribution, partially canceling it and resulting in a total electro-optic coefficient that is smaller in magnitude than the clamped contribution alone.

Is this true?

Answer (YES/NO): NO